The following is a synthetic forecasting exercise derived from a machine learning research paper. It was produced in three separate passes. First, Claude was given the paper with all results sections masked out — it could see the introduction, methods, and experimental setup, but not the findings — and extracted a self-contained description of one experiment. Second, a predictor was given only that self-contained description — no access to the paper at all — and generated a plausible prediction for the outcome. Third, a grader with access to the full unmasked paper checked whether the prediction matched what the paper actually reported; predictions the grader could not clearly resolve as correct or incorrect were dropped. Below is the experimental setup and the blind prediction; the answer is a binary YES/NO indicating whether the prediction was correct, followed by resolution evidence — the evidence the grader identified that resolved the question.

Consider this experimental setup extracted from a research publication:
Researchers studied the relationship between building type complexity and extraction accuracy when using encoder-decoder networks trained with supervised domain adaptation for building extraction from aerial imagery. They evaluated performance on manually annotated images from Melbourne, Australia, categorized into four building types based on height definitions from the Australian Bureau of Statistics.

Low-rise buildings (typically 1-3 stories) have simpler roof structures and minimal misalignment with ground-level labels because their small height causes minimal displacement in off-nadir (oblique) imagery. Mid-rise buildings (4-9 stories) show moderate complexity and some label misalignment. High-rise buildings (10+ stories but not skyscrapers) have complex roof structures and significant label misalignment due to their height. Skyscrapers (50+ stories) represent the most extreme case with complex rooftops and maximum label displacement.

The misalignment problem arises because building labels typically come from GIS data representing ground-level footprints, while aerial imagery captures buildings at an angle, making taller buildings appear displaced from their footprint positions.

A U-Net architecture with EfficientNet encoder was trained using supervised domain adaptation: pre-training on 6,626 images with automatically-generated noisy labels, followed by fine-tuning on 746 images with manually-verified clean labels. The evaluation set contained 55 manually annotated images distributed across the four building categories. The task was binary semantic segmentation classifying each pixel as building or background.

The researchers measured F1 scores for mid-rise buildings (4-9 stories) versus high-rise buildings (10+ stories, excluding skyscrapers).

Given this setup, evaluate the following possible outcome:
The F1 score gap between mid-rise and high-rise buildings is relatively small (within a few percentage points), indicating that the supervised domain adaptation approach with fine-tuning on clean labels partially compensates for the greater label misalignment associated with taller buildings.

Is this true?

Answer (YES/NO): NO